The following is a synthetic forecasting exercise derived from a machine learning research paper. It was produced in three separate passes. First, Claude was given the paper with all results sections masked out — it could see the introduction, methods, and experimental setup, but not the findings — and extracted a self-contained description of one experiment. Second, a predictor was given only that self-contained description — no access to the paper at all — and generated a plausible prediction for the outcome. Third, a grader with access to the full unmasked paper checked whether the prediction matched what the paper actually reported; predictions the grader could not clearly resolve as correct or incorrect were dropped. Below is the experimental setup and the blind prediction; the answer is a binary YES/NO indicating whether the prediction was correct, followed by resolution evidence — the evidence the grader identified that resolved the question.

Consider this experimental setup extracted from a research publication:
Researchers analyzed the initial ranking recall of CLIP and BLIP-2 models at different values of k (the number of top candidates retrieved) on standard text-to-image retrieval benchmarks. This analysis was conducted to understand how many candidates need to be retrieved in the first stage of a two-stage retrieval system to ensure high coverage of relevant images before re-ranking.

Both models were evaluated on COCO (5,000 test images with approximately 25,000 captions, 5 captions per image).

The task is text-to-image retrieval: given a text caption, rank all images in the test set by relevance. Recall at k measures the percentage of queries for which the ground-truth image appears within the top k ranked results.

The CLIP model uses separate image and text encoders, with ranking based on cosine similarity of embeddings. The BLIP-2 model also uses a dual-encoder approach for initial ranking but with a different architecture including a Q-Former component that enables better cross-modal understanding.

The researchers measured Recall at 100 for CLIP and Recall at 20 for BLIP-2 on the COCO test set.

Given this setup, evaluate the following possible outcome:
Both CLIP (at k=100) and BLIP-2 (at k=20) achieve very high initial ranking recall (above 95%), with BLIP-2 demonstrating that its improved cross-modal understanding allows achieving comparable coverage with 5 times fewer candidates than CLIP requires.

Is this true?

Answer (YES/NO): YES